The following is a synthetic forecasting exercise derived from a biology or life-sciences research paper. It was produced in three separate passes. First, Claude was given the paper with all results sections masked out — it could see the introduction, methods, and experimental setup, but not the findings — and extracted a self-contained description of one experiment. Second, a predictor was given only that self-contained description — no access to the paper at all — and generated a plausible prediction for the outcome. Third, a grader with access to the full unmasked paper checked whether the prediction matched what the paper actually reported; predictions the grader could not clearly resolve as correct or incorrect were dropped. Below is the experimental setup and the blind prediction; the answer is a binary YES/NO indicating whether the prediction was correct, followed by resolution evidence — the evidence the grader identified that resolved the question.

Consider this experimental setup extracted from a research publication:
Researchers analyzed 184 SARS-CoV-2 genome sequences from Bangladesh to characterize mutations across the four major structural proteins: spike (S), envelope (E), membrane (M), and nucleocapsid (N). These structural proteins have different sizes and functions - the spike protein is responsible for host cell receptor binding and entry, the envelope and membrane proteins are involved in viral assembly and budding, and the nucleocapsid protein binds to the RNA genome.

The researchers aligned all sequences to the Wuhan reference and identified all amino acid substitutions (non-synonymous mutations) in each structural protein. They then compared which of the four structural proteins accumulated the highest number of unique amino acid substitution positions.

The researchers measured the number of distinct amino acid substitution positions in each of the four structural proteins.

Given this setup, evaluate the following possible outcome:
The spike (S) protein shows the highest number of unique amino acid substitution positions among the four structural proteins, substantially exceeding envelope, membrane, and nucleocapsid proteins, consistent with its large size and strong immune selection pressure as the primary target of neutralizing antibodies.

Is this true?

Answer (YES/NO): YES